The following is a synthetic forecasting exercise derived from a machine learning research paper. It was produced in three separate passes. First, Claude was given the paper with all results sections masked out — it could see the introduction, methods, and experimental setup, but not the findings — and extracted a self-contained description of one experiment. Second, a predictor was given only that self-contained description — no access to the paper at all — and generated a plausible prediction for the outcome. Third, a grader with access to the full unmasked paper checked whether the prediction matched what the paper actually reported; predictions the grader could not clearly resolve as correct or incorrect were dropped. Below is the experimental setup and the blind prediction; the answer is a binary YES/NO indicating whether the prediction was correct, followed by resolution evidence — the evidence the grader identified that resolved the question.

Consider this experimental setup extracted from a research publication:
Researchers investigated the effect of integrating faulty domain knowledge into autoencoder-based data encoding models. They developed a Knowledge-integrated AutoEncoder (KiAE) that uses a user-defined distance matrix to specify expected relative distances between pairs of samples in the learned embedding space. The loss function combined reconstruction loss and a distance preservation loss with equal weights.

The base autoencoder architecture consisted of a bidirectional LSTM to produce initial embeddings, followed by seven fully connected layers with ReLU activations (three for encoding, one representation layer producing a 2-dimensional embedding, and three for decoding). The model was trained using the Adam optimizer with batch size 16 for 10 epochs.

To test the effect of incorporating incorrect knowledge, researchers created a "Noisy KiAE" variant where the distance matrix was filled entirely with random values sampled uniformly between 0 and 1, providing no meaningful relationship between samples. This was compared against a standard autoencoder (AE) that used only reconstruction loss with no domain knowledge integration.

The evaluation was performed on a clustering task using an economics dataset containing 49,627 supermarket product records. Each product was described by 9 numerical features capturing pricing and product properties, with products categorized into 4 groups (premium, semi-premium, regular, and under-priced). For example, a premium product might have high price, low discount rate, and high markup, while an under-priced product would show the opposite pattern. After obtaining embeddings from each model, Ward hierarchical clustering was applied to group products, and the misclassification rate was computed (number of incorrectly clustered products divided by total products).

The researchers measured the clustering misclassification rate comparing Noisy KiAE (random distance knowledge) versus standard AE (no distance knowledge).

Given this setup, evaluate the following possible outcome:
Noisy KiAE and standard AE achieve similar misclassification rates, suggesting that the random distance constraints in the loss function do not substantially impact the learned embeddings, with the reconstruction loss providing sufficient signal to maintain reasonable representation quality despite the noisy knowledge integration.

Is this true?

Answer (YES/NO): NO